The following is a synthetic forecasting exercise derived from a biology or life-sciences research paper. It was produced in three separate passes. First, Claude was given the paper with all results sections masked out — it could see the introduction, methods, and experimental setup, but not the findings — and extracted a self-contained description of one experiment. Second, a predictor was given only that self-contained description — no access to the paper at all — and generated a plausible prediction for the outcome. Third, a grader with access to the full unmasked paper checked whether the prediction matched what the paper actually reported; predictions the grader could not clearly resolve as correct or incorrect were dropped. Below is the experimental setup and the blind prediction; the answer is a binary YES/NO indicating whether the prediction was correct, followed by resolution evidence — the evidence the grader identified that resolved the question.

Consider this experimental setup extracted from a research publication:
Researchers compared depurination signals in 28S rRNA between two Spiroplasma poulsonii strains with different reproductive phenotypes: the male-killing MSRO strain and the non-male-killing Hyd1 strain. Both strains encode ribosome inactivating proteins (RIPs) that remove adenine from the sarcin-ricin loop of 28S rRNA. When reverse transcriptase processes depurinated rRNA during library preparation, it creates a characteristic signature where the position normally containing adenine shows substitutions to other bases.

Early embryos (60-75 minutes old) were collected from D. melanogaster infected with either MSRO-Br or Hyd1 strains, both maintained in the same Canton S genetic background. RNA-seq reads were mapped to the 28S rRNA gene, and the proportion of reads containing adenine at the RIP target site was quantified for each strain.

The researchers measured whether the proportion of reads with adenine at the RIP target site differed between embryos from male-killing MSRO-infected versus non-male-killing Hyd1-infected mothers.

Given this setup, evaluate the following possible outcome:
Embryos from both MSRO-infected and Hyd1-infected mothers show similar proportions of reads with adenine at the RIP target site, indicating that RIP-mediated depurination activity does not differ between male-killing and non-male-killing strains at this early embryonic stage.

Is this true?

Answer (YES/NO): NO